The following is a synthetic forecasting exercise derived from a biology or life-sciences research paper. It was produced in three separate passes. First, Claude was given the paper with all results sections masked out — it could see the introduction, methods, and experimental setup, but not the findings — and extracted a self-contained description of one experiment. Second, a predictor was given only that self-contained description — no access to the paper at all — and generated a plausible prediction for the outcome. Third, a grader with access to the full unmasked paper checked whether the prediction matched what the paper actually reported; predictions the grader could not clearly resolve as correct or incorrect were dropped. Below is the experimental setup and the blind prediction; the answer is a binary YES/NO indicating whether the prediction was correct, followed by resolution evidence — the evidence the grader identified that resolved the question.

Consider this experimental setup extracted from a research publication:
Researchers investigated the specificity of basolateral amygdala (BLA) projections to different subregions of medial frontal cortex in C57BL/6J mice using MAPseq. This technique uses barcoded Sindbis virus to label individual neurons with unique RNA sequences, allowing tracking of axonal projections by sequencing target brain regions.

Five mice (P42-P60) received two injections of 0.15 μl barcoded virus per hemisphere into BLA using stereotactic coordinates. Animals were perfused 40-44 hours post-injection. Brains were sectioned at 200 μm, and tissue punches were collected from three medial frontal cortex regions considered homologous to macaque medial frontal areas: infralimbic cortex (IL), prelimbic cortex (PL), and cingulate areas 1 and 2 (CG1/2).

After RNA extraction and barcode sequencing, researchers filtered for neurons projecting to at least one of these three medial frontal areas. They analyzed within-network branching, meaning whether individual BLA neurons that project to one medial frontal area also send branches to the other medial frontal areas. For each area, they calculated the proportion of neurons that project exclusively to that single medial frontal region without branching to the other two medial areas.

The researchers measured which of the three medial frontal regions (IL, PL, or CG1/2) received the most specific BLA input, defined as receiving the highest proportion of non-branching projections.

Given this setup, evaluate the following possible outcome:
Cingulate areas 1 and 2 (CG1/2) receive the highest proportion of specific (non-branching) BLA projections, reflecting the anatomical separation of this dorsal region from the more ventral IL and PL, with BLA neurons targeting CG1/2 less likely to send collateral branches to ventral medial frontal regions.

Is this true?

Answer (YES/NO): NO